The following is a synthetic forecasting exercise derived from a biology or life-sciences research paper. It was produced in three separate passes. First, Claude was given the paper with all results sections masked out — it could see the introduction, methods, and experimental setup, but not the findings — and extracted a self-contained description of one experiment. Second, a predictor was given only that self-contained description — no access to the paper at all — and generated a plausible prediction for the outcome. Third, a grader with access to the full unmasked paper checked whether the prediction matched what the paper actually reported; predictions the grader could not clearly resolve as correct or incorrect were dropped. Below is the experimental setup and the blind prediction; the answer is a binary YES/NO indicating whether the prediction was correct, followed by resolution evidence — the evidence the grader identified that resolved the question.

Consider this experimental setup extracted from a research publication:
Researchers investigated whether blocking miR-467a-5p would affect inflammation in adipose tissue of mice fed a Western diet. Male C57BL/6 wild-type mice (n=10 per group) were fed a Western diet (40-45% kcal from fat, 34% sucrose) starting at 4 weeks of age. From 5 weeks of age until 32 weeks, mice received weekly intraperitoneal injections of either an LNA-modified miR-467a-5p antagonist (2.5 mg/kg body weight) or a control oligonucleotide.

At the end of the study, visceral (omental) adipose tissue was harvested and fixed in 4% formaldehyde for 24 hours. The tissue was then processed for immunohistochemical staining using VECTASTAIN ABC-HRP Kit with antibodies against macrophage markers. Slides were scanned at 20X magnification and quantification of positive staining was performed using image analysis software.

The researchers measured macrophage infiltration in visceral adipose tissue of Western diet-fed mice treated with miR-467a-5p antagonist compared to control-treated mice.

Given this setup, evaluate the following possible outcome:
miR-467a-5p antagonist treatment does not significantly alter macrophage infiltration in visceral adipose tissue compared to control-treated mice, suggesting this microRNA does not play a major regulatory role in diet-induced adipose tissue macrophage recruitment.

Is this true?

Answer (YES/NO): YES